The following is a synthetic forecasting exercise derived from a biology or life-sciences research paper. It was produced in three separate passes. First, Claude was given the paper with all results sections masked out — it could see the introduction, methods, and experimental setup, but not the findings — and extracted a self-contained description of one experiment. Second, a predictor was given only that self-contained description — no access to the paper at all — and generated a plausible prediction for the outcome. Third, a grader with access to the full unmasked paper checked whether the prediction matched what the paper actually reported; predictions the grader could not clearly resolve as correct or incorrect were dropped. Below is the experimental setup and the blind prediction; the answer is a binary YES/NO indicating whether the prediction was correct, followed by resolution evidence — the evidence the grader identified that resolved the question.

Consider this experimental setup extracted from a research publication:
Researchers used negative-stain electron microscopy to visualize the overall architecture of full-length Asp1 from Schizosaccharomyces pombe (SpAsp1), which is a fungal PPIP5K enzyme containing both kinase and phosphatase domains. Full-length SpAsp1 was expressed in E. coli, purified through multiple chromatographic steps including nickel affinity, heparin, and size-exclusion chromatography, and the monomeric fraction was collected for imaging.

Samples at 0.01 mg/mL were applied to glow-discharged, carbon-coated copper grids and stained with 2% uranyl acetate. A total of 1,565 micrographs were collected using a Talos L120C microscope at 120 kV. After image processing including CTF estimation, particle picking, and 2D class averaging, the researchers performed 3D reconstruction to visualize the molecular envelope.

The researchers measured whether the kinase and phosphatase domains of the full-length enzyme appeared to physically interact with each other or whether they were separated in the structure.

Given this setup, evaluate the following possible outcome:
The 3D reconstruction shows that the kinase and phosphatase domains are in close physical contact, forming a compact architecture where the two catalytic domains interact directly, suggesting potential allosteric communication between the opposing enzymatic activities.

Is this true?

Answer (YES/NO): NO